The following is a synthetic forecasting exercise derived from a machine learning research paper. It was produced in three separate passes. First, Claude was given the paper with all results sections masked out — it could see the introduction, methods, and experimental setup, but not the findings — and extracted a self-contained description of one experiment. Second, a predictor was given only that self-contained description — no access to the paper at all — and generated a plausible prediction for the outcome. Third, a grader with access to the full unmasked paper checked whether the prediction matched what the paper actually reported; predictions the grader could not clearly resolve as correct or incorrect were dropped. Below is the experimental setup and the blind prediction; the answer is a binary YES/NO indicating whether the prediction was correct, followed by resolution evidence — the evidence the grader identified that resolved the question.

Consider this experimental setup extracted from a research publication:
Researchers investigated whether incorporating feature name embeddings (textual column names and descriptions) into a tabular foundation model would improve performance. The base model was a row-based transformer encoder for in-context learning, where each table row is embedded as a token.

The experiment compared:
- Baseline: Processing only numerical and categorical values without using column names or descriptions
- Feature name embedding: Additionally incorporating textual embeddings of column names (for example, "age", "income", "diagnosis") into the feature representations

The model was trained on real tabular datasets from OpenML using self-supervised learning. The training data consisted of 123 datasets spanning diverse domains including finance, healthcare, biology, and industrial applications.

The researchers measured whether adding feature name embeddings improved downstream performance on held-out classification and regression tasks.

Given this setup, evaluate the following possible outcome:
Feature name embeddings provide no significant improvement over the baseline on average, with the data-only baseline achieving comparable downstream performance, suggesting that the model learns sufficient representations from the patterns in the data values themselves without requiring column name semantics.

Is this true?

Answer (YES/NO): NO